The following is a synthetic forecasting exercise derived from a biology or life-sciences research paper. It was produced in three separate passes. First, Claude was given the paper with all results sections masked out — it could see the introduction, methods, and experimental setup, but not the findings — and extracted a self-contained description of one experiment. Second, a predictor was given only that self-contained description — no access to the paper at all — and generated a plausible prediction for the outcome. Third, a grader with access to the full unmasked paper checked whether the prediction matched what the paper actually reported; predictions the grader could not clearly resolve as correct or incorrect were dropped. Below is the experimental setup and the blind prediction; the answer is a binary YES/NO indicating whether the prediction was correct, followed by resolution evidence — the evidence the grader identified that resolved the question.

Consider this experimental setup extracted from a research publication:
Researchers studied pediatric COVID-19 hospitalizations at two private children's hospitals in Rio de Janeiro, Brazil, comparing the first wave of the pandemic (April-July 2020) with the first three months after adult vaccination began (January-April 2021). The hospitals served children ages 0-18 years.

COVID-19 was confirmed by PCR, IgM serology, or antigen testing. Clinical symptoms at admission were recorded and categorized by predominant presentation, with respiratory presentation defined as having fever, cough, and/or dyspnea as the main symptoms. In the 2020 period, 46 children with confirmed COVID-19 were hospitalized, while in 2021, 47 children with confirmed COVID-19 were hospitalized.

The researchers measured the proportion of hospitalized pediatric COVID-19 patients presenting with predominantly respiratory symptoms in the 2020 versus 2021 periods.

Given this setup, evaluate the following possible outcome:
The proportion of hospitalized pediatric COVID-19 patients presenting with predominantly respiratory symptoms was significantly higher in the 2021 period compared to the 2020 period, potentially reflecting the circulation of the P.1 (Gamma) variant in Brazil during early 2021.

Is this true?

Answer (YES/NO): NO